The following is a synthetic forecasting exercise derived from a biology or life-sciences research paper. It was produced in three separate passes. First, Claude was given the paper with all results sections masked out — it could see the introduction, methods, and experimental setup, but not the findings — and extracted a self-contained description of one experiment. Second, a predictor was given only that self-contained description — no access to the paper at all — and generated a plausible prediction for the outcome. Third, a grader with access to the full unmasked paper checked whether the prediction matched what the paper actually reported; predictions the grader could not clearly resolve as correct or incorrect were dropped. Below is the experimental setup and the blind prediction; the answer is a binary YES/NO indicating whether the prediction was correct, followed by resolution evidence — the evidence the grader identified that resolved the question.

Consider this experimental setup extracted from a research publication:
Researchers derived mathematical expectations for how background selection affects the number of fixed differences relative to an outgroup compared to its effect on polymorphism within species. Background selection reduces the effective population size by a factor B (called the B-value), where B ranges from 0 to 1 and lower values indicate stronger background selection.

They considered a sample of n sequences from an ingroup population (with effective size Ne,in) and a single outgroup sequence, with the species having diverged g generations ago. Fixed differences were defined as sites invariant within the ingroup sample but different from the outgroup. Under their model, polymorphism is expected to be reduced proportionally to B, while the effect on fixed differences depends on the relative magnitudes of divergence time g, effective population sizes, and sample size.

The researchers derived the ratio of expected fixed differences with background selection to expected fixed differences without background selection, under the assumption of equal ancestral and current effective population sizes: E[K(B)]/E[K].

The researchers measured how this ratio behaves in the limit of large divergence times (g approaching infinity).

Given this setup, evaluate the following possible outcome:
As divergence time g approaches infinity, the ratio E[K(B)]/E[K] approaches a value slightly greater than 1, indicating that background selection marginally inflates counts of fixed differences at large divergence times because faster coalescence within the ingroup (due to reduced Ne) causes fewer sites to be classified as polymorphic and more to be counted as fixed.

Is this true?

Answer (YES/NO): NO